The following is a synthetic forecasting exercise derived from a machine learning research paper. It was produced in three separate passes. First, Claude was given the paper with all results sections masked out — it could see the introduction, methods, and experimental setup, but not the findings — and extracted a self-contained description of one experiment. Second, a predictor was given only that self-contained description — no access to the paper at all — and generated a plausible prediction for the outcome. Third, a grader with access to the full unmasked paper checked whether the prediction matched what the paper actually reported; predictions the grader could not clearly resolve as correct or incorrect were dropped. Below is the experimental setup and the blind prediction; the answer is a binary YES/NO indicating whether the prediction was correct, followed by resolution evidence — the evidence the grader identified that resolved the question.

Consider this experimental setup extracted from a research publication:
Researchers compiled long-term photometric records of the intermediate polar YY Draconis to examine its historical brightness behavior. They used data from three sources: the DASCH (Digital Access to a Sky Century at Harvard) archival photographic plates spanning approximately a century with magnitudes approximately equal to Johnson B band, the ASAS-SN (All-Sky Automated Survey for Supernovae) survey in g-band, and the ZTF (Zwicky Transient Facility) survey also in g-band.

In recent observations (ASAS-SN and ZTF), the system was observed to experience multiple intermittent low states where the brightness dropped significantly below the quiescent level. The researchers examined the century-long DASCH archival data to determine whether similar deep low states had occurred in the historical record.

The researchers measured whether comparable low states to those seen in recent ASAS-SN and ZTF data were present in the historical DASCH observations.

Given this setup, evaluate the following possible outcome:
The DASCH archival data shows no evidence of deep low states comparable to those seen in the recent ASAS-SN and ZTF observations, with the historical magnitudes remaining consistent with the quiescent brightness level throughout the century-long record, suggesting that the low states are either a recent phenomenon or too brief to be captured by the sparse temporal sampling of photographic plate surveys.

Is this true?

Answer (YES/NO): NO